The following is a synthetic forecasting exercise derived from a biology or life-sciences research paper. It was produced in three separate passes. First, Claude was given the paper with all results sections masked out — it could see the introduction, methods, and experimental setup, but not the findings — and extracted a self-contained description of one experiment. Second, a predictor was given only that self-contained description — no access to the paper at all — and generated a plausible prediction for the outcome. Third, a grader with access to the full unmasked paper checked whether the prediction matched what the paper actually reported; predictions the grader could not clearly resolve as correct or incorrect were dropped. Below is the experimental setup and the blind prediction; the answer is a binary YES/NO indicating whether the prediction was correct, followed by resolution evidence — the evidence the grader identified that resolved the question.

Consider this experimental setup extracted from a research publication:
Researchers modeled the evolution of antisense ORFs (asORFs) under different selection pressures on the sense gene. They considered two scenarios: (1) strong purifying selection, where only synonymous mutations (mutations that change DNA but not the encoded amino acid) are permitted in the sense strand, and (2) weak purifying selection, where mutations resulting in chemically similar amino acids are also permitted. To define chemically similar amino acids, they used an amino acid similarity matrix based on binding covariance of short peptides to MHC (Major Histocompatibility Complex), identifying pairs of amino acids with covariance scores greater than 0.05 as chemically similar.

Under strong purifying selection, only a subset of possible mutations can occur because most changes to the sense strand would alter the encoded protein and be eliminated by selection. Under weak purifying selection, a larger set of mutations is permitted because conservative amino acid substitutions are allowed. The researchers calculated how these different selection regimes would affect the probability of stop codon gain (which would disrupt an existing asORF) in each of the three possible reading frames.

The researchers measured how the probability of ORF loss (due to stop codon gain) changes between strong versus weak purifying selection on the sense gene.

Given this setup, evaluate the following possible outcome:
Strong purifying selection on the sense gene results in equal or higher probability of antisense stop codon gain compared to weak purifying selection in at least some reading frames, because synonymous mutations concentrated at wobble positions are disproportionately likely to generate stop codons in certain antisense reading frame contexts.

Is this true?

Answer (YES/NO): NO